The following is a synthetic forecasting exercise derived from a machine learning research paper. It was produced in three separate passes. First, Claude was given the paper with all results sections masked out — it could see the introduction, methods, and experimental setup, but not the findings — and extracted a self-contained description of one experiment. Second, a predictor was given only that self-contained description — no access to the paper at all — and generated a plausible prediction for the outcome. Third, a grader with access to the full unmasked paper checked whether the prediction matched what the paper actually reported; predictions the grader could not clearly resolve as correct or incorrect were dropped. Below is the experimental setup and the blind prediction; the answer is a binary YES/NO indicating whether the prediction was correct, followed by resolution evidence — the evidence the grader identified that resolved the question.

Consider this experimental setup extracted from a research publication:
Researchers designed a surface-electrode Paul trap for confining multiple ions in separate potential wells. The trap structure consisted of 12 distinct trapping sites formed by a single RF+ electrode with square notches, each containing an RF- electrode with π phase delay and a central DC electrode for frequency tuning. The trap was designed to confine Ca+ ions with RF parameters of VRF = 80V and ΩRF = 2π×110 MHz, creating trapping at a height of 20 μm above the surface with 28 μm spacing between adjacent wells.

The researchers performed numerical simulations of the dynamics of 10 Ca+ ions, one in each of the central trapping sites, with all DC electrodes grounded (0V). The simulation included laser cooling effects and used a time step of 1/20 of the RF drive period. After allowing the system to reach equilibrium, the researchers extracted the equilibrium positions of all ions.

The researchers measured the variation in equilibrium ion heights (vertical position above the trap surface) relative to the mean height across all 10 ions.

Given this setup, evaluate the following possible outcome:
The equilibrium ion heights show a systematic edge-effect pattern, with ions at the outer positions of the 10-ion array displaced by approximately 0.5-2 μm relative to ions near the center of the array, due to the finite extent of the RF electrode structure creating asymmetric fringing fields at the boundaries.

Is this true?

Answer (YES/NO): NO